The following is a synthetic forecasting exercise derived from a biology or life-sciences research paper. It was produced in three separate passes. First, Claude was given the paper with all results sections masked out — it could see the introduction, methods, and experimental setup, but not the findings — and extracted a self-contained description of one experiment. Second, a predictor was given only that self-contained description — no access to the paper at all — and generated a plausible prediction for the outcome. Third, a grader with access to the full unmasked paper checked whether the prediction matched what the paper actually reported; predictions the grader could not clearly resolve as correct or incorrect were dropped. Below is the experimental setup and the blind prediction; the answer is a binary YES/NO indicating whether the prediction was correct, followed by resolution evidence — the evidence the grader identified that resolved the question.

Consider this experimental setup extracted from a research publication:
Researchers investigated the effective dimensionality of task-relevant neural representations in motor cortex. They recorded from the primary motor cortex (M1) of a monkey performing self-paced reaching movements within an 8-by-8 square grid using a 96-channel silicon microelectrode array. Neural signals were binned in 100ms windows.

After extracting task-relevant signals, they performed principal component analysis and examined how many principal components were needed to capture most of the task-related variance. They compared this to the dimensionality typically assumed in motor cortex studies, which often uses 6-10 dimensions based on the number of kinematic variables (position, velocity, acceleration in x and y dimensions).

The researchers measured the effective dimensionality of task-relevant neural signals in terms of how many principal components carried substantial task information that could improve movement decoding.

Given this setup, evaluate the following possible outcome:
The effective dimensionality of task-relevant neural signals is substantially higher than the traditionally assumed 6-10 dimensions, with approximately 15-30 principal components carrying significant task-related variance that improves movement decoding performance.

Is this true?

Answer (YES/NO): NO